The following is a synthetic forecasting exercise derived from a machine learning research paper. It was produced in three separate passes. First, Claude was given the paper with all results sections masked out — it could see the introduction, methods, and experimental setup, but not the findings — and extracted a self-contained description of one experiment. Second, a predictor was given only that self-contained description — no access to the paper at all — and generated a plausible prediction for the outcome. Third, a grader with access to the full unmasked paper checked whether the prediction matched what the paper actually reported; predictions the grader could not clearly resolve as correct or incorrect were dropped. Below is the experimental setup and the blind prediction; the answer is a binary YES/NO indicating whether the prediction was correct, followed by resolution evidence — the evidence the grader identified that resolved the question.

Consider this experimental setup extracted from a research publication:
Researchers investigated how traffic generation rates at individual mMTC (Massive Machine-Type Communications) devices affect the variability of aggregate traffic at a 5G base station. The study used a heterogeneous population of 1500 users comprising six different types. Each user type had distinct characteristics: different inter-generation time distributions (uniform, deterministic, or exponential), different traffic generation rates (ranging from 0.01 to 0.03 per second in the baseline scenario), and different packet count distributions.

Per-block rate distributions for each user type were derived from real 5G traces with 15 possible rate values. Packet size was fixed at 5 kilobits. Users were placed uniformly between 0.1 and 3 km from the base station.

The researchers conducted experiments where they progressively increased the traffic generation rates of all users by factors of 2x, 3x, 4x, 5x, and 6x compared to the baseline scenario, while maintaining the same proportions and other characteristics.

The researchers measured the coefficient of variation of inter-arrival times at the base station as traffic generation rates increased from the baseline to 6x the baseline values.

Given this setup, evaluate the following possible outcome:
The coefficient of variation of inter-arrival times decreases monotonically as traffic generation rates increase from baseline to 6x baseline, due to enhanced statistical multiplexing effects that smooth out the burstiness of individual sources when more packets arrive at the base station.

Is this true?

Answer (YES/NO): NO